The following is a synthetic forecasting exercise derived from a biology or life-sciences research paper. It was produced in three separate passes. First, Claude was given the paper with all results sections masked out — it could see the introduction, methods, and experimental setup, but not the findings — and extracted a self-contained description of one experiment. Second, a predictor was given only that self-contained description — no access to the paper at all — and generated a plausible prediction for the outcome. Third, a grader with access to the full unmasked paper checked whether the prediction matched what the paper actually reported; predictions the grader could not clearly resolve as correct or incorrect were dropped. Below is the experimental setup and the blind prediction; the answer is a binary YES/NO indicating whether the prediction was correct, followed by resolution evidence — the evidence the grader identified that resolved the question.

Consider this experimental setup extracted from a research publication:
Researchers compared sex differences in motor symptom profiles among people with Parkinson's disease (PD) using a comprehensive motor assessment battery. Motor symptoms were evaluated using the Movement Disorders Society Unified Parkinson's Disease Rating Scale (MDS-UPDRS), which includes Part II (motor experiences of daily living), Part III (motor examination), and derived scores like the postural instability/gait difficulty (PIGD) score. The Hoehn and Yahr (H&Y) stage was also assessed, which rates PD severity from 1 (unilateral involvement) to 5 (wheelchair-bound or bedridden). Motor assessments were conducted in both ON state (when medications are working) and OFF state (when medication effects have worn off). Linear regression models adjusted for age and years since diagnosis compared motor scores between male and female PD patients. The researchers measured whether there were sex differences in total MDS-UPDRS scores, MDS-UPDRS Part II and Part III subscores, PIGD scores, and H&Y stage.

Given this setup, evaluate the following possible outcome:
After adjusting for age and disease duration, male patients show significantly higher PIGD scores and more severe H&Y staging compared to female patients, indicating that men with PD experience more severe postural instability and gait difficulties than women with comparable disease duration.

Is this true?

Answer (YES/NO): NO